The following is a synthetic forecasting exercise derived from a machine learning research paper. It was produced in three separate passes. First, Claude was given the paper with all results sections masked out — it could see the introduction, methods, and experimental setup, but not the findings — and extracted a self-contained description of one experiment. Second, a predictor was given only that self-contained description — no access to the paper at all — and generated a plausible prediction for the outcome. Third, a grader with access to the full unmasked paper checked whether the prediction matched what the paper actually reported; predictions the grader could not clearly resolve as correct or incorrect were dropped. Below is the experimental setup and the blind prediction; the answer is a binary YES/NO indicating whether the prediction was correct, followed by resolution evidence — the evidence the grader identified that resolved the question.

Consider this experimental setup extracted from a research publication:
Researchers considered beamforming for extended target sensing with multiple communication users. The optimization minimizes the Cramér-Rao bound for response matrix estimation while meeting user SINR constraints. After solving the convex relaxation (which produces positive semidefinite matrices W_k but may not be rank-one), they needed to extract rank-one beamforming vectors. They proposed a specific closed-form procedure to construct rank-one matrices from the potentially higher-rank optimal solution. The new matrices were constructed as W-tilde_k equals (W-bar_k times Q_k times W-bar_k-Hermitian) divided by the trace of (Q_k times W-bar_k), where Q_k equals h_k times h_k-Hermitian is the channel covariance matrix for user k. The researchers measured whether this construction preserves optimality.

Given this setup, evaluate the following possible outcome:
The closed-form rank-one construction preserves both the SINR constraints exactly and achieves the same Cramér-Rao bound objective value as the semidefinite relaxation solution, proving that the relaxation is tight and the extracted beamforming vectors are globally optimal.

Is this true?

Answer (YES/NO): YES